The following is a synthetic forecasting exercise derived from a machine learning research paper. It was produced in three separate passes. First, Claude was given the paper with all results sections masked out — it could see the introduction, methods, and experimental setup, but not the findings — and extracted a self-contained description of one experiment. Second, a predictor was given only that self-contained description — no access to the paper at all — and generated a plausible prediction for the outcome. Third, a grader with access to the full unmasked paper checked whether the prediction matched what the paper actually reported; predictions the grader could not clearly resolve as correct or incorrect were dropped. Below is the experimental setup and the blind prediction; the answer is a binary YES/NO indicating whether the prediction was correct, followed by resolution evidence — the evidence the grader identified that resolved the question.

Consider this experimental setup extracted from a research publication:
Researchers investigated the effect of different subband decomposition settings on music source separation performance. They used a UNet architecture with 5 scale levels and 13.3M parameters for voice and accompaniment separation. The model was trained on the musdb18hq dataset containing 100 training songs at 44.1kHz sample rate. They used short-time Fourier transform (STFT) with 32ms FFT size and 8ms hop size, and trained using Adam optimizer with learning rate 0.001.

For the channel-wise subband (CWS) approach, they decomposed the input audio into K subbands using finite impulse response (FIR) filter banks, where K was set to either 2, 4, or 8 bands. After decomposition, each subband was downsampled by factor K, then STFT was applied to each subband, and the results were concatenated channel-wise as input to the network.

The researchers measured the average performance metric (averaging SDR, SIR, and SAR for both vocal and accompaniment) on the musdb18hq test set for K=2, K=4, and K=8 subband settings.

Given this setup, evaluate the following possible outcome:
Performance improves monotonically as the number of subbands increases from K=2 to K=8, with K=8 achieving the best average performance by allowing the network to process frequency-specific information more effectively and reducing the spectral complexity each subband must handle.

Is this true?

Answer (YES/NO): NO